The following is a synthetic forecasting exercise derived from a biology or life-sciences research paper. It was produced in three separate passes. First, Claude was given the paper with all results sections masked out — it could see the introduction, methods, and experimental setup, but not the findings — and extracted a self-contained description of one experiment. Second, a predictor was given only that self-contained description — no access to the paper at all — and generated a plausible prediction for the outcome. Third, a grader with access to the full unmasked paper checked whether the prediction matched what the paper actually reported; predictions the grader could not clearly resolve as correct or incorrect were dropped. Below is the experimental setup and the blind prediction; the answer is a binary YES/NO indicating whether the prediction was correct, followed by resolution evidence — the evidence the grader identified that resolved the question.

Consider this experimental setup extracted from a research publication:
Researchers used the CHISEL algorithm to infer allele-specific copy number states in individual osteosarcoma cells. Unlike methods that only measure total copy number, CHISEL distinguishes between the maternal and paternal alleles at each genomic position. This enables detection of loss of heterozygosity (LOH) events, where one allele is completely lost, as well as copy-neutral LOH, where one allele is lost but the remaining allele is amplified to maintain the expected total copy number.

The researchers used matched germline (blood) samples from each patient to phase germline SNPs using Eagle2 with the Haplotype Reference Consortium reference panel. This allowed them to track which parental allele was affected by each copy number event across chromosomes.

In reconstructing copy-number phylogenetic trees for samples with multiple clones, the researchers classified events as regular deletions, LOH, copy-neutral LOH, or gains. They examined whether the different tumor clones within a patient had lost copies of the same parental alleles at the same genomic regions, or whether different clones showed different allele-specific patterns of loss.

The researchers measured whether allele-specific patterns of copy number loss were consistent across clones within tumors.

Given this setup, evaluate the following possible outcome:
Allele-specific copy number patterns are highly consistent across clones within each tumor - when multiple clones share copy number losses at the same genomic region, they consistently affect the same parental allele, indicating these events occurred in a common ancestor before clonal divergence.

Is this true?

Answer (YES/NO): YES